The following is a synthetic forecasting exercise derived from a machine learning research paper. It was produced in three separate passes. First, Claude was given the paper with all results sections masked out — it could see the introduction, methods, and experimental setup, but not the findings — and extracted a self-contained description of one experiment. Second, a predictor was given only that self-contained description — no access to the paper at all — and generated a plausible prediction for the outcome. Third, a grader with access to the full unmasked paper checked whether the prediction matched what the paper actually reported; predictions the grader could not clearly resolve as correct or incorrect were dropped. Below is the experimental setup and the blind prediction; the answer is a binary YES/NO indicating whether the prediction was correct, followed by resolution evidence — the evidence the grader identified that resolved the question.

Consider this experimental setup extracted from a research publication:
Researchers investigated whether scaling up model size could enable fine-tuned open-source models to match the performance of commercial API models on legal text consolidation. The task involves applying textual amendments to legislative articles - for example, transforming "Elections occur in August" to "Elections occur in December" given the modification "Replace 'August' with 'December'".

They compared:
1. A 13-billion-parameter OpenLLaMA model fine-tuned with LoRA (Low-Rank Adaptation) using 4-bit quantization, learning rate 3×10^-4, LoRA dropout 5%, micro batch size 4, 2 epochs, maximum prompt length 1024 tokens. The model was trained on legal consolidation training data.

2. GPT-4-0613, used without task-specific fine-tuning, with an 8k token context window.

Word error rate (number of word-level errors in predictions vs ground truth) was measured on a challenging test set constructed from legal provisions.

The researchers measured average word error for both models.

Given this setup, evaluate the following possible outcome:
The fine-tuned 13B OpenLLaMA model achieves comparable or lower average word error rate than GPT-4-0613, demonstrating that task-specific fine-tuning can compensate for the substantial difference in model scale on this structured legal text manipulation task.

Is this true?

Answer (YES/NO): NO